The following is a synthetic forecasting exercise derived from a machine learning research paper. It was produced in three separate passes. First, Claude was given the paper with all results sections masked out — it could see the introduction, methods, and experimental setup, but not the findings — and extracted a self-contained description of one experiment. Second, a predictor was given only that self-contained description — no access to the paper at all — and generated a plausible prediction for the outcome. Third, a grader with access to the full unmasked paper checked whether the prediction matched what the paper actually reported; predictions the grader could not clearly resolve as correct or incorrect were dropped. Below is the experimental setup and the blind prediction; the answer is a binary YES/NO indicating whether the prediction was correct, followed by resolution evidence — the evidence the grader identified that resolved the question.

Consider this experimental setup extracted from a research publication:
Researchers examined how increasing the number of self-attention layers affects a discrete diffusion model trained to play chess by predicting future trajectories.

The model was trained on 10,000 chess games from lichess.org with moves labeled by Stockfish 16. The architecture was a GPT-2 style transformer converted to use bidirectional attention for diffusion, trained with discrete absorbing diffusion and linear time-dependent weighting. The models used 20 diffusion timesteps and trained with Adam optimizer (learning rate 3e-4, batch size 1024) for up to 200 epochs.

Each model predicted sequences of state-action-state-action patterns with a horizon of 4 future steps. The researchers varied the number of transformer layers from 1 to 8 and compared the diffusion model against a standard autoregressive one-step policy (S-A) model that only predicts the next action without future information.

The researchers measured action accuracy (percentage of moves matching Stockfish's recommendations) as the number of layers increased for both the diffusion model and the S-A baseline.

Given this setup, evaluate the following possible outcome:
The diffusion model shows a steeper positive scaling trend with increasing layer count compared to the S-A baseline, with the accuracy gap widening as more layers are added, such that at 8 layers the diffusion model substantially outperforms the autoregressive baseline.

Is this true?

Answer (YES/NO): YES